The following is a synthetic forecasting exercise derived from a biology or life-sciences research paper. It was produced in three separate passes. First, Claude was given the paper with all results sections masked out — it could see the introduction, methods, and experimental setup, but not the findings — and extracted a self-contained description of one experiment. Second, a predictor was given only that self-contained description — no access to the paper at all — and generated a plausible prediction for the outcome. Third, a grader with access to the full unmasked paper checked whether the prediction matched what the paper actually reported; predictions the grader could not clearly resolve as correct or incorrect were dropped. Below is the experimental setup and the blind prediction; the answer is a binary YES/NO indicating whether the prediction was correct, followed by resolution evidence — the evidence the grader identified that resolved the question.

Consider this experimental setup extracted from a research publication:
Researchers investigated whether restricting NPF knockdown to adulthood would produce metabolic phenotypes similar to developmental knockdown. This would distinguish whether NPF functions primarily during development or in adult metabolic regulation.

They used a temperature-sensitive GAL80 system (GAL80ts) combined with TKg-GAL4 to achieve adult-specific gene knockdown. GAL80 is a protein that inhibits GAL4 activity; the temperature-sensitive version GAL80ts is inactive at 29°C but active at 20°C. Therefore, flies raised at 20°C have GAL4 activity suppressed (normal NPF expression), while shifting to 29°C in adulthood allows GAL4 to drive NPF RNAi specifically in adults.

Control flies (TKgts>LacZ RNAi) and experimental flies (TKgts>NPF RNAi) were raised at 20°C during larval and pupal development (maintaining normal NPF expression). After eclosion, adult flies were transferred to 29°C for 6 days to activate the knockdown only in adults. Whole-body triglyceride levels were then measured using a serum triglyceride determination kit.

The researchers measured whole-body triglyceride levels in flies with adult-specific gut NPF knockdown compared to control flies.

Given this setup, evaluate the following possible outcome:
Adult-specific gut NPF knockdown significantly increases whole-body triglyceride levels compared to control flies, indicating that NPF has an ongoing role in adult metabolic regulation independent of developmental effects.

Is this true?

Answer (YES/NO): NO